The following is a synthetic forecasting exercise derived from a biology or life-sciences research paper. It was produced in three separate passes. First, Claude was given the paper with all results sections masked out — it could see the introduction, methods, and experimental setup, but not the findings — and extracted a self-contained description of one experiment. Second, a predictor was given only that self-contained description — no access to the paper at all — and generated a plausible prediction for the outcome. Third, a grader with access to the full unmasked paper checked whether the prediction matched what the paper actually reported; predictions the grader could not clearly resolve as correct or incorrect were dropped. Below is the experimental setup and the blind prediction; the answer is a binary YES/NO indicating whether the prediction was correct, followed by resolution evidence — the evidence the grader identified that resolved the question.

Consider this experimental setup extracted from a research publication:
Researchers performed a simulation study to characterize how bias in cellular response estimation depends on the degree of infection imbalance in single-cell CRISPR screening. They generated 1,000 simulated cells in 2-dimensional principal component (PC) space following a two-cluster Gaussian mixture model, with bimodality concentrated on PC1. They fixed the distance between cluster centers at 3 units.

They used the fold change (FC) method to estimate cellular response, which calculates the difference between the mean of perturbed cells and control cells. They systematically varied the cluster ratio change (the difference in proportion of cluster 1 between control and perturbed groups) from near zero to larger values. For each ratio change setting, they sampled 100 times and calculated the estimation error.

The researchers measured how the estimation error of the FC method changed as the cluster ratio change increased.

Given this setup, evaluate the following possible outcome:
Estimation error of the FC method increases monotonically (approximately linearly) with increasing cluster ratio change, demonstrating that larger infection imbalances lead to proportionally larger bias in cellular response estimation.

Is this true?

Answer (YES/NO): YES